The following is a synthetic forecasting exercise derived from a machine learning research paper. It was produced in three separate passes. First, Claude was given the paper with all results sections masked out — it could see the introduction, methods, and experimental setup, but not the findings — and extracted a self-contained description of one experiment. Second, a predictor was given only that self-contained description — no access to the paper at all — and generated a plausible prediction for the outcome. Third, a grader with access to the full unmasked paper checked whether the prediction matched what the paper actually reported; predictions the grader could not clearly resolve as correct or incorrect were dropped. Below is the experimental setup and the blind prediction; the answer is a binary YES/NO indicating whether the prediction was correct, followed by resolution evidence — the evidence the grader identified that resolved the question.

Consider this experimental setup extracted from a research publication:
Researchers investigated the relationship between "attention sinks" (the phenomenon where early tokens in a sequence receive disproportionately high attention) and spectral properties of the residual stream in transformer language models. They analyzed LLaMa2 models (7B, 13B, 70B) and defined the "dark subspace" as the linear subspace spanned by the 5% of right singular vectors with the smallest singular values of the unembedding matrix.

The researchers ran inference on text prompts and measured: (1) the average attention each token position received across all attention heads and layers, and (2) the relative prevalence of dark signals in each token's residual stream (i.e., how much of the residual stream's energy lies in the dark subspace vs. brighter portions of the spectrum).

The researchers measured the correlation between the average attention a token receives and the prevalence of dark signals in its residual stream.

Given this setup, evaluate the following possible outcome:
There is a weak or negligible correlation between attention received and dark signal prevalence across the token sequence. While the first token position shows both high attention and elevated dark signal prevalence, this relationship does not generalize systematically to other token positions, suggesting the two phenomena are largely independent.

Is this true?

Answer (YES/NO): NO